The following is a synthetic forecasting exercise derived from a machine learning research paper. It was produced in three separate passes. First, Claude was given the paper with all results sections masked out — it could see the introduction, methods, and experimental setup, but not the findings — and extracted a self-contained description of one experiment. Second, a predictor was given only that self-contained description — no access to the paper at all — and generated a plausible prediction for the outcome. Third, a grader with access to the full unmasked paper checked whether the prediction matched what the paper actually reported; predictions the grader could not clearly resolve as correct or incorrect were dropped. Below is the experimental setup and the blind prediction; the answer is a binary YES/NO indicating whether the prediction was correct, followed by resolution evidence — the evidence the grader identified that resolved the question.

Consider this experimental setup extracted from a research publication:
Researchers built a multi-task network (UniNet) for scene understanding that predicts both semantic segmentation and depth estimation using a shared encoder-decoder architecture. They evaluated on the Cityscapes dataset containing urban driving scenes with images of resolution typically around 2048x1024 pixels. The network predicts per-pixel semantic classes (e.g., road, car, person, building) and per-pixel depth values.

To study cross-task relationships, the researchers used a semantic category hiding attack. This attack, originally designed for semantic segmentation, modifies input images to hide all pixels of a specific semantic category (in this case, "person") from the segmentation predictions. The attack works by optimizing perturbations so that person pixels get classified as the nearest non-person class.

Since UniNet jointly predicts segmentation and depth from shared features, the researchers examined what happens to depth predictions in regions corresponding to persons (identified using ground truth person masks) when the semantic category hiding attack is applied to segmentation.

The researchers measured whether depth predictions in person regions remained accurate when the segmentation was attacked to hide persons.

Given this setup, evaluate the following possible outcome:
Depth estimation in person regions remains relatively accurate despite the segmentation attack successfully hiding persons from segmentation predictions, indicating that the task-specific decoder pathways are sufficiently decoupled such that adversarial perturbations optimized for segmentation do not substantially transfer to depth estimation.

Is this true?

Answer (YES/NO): NO